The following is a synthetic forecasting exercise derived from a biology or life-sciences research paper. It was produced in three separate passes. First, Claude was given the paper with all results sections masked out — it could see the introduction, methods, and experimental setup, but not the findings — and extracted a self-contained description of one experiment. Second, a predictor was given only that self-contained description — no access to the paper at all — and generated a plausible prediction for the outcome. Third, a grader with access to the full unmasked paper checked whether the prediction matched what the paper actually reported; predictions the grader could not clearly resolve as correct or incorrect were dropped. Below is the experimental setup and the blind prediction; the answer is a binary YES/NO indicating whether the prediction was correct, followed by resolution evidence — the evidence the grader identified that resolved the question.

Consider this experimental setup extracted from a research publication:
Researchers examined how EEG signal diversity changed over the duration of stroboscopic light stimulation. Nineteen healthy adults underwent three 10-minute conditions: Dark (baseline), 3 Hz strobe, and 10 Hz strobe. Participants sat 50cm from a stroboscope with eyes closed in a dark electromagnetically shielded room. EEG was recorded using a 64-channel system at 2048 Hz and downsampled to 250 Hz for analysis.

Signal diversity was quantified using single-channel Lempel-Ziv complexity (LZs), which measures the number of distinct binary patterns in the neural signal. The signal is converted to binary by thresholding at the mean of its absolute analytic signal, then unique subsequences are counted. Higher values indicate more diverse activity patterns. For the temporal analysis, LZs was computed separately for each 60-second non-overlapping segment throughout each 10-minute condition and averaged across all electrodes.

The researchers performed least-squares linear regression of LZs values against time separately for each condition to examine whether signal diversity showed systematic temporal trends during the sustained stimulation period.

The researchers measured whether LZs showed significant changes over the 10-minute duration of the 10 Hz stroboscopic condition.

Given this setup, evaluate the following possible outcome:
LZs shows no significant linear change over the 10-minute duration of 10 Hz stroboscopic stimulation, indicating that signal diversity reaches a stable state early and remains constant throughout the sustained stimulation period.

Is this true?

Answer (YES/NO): NO